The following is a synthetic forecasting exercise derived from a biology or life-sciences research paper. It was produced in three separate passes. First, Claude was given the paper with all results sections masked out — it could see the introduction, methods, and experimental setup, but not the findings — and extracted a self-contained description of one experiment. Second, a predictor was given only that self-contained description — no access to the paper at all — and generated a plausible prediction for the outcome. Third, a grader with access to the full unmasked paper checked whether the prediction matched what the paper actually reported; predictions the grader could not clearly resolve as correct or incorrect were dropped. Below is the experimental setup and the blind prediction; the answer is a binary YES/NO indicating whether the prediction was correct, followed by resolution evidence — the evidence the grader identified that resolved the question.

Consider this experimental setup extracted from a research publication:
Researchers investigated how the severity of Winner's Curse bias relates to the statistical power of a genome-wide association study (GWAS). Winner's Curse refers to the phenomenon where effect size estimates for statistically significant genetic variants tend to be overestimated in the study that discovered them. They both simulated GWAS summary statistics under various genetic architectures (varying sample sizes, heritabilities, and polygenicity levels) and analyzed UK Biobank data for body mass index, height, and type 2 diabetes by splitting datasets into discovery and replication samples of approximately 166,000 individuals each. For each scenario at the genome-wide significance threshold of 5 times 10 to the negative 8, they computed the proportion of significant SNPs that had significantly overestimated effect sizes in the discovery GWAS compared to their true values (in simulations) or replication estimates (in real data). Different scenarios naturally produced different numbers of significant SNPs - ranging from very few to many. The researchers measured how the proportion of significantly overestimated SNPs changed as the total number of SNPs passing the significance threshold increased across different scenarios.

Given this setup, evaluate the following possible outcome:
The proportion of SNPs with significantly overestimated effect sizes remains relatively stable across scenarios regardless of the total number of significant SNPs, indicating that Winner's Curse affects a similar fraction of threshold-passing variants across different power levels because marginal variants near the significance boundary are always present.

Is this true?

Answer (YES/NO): NO